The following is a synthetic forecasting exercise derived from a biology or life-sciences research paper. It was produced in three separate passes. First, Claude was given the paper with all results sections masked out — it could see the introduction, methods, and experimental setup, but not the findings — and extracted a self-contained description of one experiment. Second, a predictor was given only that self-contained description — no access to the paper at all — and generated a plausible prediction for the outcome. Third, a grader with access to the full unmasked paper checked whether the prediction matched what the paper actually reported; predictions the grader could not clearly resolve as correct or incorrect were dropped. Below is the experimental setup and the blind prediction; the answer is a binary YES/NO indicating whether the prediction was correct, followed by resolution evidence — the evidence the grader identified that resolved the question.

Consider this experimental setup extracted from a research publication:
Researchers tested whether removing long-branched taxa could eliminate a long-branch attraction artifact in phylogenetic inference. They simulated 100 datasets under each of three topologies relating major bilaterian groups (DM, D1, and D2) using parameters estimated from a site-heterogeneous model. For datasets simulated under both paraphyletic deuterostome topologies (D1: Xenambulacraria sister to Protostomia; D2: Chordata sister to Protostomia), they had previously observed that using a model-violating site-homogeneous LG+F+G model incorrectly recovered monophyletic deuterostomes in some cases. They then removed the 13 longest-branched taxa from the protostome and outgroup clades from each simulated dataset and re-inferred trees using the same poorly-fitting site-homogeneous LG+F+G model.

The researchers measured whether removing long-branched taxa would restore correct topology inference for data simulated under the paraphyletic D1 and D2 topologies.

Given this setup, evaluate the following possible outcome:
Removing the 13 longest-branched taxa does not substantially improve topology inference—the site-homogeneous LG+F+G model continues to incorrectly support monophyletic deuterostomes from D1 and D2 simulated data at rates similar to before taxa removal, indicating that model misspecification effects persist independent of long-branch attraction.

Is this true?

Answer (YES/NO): NO